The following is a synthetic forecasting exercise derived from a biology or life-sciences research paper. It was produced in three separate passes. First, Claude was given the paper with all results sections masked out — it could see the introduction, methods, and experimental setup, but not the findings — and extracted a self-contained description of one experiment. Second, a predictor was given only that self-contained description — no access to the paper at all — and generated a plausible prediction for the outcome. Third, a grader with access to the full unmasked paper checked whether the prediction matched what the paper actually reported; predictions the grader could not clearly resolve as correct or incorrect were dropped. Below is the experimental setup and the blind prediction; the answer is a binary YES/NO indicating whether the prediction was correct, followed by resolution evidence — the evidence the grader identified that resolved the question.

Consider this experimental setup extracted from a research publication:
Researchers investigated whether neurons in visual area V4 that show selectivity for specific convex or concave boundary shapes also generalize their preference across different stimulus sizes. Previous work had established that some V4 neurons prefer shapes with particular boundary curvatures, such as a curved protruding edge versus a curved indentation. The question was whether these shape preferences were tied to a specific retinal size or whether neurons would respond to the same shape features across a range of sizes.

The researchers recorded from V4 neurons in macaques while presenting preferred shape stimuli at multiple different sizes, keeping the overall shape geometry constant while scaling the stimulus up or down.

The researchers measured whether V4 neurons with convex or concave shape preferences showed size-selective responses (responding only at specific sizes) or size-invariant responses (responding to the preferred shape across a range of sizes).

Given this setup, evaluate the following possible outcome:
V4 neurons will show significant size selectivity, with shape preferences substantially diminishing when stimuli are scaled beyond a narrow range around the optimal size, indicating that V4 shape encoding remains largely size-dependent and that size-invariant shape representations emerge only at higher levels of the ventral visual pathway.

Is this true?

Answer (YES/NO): NO